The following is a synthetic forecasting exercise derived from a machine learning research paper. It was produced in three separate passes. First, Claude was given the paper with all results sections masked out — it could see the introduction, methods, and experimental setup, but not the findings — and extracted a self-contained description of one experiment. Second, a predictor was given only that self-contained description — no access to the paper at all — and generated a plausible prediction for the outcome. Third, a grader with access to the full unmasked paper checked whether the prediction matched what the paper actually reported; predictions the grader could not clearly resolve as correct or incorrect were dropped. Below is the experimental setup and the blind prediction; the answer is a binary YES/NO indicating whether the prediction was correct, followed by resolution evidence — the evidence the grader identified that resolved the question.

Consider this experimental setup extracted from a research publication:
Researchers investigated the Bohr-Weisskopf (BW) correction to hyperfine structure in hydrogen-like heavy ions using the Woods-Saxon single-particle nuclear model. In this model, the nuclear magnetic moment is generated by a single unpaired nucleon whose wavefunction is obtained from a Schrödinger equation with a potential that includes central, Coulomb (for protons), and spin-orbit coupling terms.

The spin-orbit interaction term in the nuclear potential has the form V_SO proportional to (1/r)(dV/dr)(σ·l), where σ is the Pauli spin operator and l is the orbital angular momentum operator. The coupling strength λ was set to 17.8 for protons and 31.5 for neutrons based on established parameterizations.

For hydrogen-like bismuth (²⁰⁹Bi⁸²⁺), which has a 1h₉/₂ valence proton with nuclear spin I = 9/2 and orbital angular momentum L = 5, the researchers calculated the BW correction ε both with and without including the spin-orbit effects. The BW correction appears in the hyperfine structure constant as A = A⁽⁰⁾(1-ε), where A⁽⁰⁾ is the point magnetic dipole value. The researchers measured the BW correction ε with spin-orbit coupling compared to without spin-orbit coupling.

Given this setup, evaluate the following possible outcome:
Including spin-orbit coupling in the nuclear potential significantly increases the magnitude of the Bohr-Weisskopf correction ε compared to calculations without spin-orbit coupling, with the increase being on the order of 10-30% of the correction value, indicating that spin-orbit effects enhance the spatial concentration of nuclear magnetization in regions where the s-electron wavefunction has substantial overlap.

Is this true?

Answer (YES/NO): NO